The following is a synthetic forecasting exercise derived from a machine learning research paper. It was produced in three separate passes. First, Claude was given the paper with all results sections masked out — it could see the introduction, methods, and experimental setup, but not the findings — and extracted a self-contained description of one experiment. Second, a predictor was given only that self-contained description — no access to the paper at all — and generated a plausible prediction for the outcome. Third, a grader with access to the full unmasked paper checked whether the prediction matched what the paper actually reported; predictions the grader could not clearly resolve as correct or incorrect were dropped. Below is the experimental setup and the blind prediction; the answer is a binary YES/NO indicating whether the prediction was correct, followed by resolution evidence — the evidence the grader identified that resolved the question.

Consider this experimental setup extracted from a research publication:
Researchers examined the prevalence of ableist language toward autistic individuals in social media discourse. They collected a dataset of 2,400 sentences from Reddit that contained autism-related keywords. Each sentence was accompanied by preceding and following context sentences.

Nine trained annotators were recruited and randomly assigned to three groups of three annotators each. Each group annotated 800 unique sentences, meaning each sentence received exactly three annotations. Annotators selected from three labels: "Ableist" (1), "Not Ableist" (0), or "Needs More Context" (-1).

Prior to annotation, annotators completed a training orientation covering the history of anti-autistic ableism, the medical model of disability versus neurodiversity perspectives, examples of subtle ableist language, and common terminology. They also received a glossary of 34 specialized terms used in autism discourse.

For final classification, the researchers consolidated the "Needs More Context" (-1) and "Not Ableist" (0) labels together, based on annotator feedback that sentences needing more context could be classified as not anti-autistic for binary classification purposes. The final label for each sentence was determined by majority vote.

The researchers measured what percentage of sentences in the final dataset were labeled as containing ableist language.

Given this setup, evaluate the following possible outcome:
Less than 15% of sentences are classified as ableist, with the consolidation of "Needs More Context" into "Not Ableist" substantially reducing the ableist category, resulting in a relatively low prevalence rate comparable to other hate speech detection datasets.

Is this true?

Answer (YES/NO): YES